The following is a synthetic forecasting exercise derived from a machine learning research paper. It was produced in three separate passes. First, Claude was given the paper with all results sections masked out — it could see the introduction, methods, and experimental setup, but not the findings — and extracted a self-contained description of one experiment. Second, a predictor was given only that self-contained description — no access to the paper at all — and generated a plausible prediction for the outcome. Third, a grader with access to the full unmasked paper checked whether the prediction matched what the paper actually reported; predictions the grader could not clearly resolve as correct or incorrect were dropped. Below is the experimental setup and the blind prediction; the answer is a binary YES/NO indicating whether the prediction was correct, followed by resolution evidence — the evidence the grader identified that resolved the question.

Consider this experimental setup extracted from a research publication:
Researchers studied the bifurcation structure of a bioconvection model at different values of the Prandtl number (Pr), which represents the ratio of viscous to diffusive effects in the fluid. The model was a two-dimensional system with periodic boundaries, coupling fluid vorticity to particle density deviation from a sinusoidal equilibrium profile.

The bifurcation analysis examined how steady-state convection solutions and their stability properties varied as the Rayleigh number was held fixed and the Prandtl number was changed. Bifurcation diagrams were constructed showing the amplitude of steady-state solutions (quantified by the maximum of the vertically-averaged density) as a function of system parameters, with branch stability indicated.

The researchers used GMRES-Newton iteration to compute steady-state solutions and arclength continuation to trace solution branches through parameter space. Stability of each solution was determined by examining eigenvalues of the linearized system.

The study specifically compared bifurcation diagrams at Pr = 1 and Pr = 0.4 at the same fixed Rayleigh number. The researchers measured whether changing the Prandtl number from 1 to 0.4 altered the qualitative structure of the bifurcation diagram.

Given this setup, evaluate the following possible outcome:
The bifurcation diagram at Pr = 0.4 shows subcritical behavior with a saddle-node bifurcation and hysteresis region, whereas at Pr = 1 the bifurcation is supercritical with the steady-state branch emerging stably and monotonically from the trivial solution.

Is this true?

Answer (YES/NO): NO